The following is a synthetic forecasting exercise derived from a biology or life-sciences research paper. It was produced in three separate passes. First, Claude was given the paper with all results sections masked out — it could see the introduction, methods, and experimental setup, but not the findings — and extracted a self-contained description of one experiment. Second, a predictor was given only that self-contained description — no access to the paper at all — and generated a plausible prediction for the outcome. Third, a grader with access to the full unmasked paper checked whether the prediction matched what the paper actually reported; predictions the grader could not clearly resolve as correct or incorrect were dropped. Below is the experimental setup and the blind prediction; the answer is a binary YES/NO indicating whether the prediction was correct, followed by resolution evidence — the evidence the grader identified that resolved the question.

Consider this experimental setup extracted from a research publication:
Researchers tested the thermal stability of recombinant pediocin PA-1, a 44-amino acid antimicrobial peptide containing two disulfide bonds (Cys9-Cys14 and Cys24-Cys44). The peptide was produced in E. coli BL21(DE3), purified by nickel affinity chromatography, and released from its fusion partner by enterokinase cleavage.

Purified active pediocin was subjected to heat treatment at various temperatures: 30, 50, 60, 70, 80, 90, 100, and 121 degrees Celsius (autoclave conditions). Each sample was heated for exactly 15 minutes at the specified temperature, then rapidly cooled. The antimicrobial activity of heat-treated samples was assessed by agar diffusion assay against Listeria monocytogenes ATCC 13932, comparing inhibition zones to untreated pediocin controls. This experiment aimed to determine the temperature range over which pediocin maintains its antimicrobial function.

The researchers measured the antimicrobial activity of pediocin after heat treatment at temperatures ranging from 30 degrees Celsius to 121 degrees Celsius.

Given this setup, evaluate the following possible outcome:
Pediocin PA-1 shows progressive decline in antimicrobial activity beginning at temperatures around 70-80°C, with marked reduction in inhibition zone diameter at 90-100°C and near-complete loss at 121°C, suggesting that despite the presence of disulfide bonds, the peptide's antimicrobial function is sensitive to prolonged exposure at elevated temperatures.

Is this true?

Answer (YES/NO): NO